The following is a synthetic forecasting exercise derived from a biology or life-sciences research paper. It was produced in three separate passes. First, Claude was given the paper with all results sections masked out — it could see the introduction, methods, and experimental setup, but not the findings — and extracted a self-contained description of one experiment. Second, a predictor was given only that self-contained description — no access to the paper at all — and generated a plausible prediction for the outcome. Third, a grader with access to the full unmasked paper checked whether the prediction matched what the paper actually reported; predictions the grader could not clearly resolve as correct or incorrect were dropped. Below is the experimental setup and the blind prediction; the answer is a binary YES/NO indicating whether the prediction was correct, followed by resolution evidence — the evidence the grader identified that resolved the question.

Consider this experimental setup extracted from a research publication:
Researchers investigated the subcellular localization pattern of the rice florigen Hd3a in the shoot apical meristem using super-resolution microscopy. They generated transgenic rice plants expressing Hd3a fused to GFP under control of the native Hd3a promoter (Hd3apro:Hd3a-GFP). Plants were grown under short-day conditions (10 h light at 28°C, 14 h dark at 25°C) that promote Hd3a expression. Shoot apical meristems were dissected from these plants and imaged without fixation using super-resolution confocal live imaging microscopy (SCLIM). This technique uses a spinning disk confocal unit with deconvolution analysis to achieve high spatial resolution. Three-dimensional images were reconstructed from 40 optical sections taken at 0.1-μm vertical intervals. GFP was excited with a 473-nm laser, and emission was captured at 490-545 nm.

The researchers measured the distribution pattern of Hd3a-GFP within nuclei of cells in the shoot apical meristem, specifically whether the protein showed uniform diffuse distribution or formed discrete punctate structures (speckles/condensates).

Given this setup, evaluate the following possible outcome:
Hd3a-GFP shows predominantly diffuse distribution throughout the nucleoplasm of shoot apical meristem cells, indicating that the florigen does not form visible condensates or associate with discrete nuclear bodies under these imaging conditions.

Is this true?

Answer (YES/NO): NO